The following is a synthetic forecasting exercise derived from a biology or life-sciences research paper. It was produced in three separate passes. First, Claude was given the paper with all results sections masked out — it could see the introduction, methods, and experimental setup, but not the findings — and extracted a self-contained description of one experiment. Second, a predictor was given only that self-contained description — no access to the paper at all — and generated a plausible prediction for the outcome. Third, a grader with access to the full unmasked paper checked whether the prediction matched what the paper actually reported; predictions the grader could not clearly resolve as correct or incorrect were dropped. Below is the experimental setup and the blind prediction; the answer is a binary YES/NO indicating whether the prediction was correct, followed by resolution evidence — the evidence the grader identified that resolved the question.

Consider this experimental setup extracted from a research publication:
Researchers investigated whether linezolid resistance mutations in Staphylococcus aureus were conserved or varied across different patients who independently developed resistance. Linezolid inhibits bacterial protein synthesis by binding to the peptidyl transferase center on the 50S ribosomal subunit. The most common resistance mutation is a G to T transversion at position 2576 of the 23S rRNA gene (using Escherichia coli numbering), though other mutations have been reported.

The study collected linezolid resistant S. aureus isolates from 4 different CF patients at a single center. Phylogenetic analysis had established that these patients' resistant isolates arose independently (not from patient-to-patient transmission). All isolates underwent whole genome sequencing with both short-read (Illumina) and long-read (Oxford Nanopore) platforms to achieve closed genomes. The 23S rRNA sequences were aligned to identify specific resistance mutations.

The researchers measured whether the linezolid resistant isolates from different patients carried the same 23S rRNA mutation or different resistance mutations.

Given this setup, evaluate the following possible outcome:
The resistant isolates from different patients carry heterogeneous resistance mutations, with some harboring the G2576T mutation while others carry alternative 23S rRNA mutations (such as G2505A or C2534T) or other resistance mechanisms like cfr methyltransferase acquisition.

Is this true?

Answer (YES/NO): NO